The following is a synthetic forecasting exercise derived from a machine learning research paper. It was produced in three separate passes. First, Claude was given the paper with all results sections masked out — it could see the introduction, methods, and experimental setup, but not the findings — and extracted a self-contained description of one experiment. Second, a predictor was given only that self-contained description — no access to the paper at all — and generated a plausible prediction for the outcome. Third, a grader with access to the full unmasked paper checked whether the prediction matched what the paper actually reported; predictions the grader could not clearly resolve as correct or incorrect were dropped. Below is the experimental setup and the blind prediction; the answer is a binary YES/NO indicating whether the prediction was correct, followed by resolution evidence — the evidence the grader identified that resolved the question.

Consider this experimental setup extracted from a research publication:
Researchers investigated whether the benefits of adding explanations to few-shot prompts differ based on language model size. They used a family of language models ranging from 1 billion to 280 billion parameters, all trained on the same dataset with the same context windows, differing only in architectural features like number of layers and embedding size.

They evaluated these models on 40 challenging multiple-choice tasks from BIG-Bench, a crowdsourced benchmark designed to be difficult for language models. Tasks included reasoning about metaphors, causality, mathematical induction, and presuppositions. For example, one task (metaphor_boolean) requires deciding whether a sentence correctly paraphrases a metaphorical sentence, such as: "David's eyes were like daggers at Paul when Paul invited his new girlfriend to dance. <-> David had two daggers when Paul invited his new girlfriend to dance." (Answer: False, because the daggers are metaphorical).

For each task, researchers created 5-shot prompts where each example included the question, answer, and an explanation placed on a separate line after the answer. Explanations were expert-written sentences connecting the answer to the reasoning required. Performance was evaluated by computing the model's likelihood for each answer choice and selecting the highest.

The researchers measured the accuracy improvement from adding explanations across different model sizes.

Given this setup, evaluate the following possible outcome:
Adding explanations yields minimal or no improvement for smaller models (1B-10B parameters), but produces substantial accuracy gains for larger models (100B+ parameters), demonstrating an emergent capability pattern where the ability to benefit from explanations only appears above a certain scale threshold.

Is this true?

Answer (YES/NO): NO